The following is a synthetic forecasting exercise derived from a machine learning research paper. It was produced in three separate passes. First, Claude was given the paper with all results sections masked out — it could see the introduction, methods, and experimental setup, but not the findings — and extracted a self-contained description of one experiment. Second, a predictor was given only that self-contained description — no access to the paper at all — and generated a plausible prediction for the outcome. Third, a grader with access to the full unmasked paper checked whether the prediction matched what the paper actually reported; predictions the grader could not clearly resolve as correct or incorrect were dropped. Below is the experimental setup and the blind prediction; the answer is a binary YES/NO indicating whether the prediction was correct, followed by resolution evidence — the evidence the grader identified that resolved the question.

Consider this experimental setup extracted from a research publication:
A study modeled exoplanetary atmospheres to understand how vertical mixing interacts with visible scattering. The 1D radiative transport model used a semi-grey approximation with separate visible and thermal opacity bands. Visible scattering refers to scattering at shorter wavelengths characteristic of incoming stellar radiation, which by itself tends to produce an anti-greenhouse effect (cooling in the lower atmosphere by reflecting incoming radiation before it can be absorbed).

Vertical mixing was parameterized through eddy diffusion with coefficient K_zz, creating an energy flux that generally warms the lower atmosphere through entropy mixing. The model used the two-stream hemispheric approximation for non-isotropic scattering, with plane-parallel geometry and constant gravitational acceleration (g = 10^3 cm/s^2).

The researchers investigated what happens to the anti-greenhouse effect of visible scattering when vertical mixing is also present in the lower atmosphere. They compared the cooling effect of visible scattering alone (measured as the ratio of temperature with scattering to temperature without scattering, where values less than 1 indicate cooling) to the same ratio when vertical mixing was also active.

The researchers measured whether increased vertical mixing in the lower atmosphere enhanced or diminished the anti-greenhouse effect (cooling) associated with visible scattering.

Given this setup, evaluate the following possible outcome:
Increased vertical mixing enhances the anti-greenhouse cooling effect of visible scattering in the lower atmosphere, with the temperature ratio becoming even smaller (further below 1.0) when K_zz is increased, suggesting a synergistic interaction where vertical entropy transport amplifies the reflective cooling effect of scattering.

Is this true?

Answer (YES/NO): YES